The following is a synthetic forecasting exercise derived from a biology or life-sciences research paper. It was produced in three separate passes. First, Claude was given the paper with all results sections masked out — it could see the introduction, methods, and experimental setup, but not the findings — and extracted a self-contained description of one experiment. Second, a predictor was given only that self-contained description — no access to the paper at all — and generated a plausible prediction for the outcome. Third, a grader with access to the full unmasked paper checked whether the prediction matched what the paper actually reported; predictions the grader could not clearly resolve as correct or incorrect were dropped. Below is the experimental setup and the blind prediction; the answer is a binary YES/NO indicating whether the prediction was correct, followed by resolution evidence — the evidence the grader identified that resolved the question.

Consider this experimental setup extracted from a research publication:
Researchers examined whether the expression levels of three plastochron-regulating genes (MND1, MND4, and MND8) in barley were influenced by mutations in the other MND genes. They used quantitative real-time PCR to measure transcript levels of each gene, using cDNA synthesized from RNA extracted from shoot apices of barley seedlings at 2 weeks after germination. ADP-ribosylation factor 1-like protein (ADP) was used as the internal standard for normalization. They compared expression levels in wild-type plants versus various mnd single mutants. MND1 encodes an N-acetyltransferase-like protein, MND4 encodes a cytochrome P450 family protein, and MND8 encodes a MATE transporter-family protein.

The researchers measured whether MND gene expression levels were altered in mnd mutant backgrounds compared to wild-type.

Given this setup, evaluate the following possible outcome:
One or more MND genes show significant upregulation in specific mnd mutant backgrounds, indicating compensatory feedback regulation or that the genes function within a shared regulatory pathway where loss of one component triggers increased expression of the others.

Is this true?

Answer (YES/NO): YES